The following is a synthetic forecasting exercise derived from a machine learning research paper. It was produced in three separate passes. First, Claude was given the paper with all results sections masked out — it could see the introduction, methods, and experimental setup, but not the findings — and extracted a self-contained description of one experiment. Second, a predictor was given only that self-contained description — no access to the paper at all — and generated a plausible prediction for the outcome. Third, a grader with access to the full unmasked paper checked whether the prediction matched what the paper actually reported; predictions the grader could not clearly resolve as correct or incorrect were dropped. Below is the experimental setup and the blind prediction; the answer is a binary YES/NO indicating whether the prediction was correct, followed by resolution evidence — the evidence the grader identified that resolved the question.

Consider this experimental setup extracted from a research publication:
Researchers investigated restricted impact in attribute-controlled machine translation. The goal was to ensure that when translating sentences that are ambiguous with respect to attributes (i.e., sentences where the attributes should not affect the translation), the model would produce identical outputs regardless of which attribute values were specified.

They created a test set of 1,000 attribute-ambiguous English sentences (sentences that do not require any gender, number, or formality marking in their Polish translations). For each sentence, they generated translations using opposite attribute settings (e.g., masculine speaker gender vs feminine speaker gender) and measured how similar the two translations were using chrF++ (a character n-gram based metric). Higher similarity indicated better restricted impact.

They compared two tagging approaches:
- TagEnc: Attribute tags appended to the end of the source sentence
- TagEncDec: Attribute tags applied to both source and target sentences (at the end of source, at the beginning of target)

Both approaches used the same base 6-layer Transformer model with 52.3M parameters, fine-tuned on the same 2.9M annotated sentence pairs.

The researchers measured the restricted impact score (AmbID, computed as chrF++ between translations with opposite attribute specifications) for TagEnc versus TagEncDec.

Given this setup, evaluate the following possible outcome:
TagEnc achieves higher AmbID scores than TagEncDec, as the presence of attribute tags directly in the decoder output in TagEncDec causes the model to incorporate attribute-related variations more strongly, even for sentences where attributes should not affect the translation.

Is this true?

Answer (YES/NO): YES